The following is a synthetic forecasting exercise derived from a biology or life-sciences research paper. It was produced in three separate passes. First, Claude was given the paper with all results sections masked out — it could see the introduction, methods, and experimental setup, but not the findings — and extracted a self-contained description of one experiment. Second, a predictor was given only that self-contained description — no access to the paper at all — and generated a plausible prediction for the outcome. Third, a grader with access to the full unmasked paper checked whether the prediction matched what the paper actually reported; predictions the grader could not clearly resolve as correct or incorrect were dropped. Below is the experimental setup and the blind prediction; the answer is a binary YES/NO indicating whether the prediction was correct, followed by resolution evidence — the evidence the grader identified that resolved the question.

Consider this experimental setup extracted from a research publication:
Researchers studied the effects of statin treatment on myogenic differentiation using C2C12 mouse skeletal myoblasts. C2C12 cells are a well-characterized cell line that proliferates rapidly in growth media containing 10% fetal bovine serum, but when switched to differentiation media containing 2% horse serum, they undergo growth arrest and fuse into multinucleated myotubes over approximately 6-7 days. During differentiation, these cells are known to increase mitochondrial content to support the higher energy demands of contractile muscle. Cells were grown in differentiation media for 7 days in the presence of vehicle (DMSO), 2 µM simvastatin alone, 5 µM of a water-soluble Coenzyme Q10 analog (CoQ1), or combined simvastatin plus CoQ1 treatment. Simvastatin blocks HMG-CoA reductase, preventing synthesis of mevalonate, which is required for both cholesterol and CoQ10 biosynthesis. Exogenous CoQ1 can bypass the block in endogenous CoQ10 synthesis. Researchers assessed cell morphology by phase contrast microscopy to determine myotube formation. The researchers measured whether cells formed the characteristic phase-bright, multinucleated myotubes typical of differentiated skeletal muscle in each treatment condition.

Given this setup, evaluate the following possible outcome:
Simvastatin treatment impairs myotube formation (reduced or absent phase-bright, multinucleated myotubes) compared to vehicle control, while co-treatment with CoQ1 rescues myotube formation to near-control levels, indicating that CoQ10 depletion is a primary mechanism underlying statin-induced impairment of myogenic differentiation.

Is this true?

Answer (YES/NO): NO